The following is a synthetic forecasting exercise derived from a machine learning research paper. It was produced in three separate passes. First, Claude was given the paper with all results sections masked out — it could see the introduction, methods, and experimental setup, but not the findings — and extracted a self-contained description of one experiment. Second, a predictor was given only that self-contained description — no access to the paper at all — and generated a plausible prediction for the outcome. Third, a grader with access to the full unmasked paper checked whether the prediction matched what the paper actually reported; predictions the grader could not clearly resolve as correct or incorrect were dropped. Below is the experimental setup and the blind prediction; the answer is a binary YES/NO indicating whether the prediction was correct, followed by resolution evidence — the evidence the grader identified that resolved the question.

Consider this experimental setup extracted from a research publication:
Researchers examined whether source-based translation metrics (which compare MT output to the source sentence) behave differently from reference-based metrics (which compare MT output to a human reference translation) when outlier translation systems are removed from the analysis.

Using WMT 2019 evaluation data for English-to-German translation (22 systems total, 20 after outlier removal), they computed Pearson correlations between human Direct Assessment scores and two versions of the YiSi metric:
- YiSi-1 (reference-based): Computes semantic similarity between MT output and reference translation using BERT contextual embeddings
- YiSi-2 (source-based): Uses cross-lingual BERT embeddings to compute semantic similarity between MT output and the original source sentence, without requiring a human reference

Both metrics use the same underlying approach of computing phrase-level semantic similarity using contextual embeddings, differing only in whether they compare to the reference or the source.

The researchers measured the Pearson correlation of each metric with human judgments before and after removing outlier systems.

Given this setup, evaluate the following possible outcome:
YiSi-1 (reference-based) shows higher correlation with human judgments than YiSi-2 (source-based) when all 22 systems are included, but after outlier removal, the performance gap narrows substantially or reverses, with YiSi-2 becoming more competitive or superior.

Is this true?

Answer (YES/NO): NO